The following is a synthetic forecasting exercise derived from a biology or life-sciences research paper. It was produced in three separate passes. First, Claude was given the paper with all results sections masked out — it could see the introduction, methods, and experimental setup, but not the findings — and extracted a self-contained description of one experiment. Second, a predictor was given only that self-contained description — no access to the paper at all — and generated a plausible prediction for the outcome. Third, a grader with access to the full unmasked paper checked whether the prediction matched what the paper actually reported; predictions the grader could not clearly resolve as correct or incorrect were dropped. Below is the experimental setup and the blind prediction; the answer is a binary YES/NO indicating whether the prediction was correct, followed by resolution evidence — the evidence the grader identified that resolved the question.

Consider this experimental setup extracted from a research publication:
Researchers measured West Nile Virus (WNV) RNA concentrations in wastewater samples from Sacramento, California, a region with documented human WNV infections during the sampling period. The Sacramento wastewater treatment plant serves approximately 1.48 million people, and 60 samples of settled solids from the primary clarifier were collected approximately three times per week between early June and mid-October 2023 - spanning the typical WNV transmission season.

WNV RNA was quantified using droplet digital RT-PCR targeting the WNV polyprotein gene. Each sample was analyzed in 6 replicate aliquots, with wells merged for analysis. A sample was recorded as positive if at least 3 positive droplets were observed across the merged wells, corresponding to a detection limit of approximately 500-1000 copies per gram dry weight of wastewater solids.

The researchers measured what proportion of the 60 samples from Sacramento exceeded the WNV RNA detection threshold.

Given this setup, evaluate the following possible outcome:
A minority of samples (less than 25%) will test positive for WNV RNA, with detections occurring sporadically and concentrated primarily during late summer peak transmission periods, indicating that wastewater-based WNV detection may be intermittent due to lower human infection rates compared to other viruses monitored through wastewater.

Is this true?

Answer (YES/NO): YES